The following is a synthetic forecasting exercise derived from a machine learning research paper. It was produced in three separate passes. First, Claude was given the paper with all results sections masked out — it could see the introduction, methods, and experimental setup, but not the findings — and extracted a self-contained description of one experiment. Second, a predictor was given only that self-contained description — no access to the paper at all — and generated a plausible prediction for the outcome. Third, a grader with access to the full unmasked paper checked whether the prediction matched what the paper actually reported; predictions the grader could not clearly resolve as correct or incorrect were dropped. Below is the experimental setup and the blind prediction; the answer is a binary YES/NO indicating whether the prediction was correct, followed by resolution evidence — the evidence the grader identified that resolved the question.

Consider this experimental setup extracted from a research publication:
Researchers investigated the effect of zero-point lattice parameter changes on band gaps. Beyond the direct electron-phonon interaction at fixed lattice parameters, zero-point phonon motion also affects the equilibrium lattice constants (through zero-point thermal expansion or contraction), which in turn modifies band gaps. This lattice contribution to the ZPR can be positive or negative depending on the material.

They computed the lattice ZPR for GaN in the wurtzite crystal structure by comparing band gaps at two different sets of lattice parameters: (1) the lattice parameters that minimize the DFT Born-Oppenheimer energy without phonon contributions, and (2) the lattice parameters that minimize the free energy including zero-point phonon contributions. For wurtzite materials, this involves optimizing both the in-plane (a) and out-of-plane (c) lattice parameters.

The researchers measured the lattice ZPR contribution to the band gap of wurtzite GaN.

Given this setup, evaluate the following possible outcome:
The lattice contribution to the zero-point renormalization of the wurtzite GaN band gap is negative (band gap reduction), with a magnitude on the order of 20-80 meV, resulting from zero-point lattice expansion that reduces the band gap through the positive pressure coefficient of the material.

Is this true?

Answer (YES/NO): YES